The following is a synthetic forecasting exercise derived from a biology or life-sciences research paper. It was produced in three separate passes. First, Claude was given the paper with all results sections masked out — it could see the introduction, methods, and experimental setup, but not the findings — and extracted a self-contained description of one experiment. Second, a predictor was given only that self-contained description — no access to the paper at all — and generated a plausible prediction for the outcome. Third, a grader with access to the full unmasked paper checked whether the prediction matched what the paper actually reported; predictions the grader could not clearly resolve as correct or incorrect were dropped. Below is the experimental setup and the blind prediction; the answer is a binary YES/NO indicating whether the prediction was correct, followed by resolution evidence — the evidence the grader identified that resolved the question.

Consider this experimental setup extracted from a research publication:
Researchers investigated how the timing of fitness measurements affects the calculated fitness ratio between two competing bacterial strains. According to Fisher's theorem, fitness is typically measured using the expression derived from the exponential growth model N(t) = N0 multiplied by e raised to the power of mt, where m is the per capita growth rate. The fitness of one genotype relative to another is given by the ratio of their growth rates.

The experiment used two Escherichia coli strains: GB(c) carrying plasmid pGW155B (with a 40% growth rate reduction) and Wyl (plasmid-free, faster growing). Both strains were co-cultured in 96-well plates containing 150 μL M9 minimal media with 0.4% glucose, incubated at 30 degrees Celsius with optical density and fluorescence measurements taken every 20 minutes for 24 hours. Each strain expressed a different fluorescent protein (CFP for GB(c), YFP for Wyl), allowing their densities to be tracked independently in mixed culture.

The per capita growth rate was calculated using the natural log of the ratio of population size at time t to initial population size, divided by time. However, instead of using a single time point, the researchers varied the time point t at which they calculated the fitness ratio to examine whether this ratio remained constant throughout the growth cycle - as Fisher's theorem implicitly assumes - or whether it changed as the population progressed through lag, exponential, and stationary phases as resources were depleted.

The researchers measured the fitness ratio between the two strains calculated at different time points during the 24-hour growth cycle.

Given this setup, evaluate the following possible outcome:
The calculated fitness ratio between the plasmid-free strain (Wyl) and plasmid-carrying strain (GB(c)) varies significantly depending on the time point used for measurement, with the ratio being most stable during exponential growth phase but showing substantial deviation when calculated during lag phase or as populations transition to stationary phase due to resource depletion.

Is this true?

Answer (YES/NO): NO